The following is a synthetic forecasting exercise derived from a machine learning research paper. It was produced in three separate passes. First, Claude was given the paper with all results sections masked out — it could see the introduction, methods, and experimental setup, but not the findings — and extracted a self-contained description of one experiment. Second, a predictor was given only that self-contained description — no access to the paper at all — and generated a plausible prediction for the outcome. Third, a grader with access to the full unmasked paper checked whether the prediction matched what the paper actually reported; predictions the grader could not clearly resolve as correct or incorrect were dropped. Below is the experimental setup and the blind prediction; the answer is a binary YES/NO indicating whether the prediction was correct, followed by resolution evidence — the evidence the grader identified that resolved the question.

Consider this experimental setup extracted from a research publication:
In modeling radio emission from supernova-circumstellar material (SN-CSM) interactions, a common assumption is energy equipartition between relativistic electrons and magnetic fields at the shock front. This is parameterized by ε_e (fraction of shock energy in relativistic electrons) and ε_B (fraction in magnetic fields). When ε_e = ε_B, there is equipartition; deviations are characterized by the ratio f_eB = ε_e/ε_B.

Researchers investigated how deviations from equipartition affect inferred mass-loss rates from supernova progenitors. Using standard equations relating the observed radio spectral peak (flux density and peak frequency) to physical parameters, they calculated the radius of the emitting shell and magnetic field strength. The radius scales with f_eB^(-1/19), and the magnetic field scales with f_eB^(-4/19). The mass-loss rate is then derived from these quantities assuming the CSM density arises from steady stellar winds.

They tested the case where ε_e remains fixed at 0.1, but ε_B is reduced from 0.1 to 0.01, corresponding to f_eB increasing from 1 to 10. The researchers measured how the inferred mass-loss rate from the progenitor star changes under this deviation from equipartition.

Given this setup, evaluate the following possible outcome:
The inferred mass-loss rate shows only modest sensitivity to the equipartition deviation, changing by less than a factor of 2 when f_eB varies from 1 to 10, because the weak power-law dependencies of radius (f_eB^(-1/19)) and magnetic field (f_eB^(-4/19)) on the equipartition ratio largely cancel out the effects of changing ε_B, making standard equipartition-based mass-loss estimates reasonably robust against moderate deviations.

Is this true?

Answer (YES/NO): NO